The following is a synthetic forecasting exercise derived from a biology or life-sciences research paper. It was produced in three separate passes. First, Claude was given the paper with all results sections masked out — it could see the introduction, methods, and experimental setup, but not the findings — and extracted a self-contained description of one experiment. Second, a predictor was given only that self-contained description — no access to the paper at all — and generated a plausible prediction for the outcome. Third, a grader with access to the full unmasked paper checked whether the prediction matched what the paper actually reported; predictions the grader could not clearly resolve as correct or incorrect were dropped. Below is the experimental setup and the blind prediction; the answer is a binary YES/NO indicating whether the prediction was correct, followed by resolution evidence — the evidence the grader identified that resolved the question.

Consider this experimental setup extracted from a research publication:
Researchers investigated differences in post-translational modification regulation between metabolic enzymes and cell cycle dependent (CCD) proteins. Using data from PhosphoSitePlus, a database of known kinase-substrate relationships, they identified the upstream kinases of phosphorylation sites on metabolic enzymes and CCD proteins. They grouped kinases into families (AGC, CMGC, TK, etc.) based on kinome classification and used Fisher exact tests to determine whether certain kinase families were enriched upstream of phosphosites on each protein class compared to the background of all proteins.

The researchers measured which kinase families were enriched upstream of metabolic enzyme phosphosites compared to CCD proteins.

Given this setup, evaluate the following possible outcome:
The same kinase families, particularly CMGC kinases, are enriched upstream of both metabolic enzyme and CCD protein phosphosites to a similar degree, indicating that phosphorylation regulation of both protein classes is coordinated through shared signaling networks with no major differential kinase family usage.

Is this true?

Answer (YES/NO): NO